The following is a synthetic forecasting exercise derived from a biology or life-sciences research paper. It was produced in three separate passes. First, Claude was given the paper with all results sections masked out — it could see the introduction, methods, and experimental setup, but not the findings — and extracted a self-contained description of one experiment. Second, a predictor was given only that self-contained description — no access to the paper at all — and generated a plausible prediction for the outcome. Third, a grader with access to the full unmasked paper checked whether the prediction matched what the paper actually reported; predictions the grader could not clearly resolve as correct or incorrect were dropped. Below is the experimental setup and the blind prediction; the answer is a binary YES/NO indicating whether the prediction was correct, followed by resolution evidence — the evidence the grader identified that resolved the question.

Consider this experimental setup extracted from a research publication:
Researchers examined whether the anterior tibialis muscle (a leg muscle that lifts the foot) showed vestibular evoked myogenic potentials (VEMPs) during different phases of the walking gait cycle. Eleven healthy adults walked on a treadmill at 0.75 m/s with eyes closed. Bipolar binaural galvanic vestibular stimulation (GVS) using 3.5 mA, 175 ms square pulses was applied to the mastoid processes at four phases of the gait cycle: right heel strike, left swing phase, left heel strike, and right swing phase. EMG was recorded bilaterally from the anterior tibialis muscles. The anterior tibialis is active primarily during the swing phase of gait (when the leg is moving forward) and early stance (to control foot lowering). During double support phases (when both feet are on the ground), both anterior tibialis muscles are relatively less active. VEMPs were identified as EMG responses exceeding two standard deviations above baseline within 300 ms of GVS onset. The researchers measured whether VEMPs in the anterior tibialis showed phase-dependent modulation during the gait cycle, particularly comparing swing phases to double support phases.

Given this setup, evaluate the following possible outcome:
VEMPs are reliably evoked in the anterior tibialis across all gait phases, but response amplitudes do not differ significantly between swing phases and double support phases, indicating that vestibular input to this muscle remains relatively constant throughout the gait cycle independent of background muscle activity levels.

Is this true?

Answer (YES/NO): NO